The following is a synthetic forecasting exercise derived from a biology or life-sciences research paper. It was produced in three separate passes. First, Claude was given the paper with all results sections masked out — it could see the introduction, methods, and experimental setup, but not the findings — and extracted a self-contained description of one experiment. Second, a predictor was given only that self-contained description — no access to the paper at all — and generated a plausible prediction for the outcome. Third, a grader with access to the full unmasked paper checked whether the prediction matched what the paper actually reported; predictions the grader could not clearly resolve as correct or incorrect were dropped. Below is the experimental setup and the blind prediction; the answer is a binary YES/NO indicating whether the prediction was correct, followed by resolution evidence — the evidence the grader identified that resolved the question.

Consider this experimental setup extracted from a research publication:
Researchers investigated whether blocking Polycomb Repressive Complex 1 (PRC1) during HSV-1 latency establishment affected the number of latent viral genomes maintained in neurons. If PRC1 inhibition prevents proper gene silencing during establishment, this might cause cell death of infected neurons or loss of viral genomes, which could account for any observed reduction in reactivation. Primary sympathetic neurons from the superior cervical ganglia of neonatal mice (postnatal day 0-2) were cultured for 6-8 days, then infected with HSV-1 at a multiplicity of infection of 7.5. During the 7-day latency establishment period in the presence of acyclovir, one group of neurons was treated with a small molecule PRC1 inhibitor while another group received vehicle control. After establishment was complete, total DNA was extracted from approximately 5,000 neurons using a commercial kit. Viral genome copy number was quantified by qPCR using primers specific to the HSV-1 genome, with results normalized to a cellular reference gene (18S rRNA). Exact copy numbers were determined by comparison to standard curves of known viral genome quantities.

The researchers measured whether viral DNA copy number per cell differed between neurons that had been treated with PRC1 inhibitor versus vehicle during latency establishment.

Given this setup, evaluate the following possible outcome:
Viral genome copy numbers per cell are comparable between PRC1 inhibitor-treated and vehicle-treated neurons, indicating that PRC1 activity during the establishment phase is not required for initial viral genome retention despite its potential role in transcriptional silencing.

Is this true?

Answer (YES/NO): YES